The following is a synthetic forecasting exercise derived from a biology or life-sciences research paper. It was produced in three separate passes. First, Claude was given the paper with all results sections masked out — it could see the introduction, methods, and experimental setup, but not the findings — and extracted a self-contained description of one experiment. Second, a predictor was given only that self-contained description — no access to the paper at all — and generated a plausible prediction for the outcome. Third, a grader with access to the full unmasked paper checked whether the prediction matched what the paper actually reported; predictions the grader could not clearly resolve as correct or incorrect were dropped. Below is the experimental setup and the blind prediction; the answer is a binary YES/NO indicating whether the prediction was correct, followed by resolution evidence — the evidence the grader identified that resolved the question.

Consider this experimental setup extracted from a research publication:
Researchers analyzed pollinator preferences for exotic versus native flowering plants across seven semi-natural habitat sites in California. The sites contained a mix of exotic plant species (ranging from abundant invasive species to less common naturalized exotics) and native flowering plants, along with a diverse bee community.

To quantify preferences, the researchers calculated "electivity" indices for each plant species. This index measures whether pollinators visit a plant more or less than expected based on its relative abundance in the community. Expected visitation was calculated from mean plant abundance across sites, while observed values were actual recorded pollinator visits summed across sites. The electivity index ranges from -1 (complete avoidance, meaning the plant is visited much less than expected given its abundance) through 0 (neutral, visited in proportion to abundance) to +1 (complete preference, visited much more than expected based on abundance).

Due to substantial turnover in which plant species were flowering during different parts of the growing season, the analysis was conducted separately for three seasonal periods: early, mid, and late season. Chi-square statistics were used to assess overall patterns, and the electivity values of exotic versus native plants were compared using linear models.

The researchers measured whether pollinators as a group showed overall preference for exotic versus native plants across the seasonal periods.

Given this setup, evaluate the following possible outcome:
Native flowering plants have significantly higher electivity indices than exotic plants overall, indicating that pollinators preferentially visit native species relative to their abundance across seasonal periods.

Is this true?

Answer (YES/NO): NO